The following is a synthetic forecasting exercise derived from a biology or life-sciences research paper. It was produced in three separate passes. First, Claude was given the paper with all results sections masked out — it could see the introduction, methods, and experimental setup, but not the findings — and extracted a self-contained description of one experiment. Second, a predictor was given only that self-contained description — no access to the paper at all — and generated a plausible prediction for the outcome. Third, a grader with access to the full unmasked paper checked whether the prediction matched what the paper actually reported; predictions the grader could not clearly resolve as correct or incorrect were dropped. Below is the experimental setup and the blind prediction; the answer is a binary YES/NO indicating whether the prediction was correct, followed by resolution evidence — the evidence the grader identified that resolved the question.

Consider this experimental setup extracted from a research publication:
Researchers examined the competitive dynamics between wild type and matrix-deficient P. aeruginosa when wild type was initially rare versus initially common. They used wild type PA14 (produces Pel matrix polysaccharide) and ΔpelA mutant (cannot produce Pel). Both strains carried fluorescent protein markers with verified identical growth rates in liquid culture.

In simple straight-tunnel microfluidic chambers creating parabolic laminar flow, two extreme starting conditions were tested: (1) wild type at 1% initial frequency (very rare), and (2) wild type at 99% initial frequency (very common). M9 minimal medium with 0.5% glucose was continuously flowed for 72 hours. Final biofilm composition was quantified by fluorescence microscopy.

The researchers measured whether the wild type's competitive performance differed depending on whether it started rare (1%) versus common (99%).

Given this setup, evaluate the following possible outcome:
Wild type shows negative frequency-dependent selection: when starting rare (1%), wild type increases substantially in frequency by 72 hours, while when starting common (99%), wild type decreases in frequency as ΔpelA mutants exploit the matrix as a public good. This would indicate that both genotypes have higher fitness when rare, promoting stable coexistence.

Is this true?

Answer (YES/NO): NO